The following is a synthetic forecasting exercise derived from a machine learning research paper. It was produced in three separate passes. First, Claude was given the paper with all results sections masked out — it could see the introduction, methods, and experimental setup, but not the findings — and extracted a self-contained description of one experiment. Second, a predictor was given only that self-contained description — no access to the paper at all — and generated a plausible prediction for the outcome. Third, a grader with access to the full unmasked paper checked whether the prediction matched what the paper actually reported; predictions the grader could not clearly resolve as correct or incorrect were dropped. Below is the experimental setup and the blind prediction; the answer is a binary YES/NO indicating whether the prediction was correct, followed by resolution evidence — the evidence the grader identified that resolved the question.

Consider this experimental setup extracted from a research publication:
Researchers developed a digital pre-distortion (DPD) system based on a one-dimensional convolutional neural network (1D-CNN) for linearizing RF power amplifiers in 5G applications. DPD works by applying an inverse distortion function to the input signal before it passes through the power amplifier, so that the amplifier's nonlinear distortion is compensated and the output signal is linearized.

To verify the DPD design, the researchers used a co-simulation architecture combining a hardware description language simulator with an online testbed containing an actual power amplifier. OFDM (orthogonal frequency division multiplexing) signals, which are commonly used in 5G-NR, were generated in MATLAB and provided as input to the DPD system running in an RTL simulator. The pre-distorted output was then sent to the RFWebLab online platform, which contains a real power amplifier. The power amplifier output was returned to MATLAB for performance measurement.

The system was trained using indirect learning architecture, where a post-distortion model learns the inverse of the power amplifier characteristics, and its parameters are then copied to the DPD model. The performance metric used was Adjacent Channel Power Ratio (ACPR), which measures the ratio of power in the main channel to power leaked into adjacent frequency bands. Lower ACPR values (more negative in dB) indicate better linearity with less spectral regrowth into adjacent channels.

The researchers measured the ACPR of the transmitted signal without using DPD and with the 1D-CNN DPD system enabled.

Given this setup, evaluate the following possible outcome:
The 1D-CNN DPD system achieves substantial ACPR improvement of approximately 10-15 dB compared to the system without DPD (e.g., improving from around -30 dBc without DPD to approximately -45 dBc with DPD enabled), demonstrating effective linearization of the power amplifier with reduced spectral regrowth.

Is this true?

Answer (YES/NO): NO